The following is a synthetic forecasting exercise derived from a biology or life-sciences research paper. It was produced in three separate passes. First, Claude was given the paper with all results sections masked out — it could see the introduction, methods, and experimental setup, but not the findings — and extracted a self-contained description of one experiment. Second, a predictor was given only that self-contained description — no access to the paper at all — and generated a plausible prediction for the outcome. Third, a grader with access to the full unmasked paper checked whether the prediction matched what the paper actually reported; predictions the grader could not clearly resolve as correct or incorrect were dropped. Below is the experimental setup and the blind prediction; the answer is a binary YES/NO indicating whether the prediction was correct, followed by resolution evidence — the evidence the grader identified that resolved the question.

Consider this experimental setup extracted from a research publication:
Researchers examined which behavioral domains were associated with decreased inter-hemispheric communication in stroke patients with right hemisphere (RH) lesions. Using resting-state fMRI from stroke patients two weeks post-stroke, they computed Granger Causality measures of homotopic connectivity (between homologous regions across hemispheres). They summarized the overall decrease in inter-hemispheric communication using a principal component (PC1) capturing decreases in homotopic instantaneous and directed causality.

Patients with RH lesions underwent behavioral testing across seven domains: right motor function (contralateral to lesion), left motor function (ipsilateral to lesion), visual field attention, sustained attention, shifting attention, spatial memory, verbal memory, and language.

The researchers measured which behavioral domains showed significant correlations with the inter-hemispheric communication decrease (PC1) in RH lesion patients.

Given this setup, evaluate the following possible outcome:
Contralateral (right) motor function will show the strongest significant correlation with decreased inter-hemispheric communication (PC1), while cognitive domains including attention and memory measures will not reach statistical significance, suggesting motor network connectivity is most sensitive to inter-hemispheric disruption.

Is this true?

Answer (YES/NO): NO